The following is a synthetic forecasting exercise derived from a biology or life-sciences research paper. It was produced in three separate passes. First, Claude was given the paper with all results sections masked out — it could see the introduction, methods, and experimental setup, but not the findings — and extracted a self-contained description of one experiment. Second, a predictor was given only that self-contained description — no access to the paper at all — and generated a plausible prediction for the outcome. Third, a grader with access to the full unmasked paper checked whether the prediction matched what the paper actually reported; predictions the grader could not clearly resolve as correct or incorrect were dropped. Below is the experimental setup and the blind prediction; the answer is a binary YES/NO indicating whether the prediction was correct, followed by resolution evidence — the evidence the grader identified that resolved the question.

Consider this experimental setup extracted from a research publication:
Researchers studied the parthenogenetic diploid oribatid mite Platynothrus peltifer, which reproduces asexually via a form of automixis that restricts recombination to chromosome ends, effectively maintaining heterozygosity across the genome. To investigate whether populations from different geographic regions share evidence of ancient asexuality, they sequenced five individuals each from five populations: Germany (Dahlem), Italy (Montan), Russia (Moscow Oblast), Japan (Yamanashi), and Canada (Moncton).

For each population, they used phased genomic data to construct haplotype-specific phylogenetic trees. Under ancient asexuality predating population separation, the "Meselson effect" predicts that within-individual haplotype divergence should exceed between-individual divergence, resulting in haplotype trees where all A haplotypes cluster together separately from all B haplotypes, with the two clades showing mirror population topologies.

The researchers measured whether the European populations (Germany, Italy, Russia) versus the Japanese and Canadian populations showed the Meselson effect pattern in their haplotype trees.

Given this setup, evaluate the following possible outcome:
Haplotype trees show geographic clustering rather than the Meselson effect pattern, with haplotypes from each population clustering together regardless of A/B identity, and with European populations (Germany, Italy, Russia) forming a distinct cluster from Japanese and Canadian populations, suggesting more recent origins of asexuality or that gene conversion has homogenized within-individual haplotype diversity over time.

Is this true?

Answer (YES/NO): NO